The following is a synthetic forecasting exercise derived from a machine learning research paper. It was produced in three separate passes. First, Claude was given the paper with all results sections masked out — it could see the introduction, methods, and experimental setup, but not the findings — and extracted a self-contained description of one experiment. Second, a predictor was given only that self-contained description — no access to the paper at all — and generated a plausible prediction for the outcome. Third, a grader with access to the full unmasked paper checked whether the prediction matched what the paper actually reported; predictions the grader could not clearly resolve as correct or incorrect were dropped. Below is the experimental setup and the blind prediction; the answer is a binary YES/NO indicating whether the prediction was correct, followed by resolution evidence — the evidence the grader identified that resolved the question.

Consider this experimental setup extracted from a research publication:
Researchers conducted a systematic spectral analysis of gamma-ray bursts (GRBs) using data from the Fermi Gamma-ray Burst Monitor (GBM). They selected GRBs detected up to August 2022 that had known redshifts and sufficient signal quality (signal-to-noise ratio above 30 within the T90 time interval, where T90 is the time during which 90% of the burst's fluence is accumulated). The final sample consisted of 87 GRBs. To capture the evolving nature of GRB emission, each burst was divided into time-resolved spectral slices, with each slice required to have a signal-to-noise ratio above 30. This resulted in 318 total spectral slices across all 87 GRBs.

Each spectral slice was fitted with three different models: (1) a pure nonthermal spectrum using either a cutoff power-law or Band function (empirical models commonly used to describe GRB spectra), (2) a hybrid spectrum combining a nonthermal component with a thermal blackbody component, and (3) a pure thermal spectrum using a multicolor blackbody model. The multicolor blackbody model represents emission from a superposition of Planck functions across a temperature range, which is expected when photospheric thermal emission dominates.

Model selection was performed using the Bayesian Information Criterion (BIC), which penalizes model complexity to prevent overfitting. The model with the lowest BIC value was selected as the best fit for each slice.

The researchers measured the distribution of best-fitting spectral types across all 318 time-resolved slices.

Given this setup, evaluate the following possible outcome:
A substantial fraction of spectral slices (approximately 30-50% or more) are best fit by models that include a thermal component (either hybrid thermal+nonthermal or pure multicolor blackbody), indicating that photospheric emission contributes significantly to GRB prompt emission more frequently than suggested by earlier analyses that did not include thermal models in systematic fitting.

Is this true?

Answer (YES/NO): NO